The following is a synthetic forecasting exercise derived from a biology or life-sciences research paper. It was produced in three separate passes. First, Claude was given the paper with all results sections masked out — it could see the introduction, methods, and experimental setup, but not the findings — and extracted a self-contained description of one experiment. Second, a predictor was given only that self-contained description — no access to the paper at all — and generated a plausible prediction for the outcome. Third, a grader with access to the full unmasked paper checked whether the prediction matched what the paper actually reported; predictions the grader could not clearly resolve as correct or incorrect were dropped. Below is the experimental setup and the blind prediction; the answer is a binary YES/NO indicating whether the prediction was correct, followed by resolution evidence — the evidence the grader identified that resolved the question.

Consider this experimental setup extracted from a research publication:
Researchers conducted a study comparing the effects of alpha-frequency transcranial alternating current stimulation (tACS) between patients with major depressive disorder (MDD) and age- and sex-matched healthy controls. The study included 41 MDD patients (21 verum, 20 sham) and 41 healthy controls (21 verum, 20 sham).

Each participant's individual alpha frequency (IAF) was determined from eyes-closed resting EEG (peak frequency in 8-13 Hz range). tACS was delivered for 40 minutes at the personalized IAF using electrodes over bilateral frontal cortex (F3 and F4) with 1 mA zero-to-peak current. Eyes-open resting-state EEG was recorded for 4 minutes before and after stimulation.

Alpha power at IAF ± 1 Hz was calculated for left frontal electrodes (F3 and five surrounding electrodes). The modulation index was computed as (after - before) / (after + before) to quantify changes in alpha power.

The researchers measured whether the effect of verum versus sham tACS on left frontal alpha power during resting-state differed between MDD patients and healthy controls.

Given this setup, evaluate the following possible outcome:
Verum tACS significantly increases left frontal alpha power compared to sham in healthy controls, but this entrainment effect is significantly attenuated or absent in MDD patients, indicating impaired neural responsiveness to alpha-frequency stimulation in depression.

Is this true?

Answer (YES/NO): NO